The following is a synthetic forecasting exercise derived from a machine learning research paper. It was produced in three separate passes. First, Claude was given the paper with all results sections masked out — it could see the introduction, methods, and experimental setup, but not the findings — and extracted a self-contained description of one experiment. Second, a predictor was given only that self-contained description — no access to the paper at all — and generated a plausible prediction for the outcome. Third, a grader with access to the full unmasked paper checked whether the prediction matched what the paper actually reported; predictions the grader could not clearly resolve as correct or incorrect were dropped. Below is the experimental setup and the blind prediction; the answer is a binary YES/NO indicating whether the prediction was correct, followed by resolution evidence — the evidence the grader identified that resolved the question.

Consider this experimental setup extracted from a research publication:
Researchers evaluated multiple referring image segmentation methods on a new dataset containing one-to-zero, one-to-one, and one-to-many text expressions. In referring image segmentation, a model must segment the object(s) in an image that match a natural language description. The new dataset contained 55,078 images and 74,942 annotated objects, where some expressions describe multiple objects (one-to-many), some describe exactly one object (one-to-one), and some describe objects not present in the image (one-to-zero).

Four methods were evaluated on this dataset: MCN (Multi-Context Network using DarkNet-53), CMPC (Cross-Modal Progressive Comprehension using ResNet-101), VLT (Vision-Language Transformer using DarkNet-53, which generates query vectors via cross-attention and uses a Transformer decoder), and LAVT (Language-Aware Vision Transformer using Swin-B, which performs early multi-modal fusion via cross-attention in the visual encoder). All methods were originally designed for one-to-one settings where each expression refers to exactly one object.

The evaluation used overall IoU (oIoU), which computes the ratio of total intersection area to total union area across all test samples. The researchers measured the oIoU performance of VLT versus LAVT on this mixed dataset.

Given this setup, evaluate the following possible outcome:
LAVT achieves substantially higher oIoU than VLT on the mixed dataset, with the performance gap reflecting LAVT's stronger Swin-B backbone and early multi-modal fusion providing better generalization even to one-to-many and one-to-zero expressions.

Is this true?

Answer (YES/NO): YES